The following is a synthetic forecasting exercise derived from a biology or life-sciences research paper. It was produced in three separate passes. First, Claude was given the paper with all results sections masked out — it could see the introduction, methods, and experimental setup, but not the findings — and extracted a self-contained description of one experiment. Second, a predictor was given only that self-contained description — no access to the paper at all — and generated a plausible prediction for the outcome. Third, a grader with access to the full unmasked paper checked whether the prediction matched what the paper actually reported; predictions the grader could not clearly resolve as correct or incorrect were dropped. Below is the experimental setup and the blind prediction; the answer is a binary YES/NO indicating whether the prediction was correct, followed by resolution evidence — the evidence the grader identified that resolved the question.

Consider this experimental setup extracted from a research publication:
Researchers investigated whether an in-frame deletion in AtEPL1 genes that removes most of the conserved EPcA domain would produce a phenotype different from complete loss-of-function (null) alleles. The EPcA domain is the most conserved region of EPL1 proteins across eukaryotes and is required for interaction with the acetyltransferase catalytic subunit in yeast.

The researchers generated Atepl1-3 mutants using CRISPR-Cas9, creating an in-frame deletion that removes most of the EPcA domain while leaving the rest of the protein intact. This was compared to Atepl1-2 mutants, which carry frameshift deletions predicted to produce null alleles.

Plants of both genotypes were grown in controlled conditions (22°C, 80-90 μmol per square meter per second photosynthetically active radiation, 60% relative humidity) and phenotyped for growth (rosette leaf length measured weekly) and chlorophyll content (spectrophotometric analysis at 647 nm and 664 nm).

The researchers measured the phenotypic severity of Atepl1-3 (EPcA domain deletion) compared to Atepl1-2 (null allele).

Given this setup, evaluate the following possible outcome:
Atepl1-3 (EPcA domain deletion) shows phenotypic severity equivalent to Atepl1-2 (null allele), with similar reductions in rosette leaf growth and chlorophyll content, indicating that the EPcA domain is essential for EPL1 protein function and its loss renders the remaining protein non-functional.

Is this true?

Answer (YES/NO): NO